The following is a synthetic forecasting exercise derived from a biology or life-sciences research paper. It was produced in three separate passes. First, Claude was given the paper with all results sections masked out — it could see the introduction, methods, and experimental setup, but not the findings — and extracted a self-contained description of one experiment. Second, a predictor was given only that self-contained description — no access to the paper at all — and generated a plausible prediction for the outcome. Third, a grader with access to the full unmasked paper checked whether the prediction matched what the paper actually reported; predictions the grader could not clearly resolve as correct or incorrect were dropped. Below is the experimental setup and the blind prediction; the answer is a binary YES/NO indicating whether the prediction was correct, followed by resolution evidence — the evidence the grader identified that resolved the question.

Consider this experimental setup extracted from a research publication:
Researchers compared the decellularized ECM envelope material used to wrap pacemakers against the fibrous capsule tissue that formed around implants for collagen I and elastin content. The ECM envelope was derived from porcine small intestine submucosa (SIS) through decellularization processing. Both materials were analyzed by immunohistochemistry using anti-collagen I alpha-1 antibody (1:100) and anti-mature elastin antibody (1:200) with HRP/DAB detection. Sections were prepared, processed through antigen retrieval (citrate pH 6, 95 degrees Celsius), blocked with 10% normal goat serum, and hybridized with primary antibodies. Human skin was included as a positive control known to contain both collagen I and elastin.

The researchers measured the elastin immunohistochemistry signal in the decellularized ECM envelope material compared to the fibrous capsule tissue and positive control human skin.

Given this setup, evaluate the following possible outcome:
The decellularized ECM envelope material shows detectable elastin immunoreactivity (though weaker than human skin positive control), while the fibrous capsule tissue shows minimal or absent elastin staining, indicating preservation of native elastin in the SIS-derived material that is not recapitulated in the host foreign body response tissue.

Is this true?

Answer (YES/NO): NO